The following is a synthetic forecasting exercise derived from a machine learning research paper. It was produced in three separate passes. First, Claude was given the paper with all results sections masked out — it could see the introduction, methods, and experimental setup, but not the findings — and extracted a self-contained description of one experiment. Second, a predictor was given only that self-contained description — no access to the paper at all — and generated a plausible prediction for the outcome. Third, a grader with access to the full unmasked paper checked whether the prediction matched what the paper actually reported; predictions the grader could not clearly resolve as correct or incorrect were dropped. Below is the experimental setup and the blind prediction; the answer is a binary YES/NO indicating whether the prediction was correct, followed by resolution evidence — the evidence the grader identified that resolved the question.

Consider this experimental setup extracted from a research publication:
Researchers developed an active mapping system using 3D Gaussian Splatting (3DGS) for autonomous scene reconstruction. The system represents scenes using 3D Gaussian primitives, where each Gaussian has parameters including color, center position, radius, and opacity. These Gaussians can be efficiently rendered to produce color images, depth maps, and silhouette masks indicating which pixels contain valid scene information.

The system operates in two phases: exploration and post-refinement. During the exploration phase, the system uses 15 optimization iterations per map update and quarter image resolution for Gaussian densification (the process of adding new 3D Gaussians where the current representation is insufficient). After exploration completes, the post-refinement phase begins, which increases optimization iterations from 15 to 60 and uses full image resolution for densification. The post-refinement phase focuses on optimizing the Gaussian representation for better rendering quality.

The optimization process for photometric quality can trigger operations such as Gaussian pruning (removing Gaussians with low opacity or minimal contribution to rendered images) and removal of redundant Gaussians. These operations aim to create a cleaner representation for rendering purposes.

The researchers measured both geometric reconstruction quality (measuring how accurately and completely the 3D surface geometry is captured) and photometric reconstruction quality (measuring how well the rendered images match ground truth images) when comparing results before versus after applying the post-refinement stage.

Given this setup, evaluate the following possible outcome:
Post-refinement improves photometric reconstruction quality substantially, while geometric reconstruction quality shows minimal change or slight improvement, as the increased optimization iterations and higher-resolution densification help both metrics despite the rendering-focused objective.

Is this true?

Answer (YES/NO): NO